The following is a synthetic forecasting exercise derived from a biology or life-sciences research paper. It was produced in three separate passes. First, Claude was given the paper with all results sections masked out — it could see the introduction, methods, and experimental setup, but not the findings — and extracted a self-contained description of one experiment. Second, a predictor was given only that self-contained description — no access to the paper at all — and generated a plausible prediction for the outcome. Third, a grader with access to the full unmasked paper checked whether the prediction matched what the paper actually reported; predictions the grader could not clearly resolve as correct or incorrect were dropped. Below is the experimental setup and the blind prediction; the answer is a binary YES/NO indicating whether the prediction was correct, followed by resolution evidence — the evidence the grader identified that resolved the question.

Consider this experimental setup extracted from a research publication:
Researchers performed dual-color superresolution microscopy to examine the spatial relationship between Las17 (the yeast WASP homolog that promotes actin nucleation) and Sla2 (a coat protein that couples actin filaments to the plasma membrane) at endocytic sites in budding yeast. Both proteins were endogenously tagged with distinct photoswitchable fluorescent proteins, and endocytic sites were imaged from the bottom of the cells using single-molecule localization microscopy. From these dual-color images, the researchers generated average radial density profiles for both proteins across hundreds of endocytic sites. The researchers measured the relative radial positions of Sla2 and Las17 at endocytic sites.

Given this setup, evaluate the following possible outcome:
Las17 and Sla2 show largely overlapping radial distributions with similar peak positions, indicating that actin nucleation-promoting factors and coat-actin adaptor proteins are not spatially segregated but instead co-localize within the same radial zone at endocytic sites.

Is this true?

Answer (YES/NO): NO